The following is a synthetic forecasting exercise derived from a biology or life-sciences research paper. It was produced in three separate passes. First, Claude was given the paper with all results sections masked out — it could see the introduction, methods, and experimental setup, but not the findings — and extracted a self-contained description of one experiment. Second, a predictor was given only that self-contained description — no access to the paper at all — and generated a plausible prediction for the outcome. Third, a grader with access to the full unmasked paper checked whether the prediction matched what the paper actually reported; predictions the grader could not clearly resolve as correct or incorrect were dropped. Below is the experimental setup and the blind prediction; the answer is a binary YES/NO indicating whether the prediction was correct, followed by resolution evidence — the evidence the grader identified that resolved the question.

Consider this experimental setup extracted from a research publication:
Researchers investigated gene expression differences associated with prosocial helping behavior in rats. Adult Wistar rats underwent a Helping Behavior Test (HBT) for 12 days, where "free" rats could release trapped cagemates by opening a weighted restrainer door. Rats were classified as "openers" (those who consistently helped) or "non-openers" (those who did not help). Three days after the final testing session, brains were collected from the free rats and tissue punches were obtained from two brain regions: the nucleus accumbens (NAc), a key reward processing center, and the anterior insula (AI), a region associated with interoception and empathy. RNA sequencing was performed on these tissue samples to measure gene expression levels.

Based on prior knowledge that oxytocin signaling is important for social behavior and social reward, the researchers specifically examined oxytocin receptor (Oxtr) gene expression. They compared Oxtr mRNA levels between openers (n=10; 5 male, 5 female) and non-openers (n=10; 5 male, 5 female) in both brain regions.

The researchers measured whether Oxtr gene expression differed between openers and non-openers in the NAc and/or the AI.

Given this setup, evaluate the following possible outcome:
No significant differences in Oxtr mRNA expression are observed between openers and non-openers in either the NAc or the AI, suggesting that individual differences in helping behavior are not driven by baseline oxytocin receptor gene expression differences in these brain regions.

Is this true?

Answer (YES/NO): NO